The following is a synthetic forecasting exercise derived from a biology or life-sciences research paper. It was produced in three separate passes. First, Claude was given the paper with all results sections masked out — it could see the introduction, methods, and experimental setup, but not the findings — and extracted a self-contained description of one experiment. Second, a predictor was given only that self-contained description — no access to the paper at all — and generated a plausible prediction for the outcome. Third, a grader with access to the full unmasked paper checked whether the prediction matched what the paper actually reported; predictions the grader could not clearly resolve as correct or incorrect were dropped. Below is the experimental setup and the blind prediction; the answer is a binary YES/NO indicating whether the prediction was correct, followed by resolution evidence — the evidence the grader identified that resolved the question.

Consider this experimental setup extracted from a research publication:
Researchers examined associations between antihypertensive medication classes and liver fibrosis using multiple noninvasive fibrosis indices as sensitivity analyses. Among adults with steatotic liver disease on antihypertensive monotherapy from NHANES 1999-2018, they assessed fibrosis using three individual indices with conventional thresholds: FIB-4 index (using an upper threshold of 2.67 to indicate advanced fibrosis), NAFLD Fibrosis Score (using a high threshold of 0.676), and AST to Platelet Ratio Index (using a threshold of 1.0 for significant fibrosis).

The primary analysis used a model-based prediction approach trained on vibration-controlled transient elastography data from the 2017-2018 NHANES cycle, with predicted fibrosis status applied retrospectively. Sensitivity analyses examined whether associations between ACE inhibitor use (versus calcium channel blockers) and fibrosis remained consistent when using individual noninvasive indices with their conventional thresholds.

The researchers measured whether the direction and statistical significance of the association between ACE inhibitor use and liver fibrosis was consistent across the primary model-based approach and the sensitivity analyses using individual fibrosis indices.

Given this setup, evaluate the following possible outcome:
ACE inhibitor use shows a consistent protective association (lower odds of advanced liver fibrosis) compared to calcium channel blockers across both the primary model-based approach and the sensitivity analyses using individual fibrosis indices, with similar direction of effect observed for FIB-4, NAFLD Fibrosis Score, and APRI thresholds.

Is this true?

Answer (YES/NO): NO